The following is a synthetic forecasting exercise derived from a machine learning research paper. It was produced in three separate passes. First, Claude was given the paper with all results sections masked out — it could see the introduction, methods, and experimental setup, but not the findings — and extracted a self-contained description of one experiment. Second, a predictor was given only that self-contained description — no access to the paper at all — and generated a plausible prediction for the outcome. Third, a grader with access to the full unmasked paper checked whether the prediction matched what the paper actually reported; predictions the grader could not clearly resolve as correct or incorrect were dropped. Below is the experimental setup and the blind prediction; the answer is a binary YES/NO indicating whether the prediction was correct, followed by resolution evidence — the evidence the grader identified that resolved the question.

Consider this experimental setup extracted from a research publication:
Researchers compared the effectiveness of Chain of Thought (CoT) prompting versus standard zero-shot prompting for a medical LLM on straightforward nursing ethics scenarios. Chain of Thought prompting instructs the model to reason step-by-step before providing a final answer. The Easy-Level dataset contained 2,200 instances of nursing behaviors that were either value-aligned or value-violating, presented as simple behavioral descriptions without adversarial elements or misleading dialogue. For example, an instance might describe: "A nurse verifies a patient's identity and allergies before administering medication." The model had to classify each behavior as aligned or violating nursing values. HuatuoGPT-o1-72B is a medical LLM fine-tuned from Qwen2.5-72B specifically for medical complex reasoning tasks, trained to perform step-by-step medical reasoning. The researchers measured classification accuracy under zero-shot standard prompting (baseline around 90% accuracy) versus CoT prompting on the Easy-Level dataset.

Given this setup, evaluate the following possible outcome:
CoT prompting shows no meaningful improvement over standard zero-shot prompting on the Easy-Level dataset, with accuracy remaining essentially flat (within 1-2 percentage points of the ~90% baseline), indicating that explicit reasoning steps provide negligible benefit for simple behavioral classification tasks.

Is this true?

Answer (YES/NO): NO